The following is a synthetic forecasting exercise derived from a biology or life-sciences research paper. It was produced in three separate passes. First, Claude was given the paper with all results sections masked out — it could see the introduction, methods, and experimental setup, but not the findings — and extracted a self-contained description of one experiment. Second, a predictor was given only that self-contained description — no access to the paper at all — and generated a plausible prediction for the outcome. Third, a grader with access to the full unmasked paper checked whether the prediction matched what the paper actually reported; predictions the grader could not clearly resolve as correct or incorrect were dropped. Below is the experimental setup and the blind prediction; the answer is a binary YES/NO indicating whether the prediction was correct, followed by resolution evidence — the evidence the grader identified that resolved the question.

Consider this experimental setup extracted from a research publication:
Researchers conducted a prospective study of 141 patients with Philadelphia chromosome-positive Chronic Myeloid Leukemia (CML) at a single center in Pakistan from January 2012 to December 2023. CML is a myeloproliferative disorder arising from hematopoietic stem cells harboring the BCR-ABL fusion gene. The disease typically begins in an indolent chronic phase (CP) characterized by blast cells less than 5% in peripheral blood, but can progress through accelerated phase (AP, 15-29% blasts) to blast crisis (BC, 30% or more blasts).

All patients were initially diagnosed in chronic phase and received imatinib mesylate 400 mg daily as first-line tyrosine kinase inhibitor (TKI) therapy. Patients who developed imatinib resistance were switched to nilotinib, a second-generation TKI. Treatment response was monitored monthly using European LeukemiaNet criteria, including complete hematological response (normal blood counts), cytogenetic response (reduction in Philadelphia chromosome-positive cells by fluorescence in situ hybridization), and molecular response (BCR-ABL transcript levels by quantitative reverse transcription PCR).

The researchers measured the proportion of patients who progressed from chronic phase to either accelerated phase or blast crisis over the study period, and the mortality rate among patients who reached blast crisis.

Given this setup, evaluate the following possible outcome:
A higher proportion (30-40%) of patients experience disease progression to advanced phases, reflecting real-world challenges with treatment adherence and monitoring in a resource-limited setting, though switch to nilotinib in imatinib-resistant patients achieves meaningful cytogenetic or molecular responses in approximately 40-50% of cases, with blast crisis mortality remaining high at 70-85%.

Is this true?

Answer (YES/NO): NO